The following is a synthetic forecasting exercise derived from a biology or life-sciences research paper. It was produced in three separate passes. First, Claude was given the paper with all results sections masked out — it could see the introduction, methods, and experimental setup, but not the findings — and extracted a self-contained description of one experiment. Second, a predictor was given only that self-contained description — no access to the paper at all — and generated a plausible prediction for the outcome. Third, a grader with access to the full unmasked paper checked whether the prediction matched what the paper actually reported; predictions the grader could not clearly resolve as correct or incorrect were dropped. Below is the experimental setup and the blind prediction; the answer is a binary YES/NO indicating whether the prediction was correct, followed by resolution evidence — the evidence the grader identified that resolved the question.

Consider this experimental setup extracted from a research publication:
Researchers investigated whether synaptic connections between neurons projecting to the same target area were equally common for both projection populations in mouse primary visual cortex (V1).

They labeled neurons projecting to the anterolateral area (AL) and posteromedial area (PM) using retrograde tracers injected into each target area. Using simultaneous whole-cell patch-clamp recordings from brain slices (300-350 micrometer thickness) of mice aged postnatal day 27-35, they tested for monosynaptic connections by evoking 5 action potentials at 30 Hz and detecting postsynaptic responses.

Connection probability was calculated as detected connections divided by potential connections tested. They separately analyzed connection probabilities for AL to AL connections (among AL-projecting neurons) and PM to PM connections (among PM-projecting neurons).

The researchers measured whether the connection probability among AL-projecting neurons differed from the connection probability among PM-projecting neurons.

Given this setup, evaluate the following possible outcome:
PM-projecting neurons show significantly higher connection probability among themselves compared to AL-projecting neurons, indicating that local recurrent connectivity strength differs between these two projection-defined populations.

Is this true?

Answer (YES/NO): NO